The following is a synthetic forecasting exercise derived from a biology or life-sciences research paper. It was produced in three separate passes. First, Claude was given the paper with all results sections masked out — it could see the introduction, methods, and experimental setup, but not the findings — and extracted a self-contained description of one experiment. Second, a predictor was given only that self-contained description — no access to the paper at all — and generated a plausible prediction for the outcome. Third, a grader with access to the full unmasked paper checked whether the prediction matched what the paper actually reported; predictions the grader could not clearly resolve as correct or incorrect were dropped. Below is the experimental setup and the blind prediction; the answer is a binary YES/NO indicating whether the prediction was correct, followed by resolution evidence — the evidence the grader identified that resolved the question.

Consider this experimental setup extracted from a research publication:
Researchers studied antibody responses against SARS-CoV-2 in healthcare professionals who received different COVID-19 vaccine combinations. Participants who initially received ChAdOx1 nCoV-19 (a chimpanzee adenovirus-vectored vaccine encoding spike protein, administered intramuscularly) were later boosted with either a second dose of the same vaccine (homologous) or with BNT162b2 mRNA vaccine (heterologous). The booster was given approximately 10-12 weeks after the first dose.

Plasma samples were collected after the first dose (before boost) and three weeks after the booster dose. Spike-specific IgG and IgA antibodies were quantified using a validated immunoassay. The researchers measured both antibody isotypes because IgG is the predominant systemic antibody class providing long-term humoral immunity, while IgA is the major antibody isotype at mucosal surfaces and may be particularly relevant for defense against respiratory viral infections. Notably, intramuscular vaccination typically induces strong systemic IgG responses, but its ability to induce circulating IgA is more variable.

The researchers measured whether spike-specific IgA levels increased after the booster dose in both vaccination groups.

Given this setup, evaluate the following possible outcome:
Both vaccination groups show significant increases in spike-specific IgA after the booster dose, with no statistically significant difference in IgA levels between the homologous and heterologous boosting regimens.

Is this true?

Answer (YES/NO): NO